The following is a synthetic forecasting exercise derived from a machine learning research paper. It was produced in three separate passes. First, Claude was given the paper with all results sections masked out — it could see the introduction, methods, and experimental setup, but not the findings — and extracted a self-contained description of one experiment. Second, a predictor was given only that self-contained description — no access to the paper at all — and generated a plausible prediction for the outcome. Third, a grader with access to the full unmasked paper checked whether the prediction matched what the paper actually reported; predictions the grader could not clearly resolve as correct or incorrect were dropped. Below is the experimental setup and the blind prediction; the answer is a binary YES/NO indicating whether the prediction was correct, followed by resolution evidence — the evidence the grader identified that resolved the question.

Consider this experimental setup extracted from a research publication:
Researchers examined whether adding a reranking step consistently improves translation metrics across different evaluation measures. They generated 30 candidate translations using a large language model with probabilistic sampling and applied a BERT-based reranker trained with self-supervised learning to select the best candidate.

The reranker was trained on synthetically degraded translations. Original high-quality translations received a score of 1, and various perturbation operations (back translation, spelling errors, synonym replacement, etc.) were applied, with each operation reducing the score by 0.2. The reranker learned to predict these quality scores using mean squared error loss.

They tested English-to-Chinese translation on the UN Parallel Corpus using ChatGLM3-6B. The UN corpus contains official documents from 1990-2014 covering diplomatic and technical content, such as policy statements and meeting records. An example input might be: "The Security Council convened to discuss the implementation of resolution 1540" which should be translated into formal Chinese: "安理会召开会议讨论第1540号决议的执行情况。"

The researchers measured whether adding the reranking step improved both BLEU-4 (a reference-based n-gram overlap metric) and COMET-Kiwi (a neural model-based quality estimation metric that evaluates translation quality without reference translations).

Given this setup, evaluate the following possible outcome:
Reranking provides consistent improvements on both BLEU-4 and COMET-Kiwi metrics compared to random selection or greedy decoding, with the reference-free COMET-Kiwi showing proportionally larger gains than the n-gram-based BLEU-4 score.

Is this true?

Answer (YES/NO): NO